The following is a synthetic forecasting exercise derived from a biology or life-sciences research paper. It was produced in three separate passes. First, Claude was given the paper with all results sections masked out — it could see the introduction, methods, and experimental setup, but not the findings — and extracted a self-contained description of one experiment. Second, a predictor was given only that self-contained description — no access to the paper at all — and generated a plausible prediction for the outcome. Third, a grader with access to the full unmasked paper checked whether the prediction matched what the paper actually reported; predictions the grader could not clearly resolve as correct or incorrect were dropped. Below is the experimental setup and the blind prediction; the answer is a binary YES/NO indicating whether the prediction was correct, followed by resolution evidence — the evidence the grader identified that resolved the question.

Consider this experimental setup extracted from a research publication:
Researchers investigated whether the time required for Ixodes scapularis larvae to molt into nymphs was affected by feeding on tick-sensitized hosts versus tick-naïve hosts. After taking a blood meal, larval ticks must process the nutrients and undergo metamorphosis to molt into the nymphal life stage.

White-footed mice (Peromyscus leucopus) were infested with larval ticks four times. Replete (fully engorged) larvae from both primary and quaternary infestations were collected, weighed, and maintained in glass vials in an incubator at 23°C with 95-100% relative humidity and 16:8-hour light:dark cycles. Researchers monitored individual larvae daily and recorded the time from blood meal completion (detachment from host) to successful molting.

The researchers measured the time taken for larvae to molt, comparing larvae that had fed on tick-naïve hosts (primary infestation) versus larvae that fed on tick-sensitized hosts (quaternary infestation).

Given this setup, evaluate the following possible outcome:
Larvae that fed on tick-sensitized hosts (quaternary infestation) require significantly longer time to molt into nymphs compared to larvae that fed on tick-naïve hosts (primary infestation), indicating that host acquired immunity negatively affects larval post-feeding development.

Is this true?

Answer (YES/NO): NO